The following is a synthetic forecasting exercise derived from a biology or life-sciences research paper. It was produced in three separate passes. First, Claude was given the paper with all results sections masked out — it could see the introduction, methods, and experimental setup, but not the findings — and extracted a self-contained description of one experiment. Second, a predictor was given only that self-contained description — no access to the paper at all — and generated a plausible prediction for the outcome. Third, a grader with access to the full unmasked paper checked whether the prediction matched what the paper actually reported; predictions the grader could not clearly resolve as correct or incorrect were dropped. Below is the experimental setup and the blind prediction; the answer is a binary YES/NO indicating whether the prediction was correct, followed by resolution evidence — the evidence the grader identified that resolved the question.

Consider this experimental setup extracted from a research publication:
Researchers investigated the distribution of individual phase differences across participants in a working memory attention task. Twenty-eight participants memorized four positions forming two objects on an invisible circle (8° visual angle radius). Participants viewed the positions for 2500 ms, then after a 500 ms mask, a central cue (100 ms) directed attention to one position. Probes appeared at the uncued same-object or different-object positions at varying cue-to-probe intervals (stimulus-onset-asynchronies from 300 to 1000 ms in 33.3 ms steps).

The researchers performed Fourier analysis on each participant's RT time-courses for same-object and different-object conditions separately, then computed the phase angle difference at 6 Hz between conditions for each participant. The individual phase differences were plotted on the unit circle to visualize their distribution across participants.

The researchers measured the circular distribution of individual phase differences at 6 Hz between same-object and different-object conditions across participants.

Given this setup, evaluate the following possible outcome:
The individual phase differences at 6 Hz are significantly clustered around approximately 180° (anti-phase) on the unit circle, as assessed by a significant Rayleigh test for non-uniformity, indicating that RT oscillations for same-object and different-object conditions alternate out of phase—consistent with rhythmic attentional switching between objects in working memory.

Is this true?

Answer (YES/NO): YES